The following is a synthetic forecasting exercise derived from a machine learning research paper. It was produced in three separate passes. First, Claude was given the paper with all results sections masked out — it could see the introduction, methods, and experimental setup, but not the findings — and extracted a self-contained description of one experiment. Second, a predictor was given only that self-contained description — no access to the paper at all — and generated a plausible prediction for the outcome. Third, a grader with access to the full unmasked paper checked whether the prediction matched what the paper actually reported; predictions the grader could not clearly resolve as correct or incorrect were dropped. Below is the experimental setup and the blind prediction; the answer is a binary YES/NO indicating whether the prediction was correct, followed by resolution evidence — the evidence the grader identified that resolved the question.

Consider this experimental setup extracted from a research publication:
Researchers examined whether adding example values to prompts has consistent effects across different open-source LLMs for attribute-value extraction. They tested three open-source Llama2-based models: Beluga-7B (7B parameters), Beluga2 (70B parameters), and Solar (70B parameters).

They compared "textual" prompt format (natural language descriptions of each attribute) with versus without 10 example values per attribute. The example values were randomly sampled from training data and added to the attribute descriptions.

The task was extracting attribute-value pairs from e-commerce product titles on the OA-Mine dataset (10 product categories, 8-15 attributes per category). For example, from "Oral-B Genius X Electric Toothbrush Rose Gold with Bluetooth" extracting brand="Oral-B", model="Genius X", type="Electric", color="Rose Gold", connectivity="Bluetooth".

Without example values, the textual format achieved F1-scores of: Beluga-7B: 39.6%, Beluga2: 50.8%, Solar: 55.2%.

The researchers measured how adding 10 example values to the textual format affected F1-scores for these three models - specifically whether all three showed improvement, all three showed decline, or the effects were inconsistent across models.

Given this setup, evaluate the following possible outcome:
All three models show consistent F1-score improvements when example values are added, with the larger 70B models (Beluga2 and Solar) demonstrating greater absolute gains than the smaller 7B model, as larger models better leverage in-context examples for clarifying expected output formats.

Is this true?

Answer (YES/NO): NO